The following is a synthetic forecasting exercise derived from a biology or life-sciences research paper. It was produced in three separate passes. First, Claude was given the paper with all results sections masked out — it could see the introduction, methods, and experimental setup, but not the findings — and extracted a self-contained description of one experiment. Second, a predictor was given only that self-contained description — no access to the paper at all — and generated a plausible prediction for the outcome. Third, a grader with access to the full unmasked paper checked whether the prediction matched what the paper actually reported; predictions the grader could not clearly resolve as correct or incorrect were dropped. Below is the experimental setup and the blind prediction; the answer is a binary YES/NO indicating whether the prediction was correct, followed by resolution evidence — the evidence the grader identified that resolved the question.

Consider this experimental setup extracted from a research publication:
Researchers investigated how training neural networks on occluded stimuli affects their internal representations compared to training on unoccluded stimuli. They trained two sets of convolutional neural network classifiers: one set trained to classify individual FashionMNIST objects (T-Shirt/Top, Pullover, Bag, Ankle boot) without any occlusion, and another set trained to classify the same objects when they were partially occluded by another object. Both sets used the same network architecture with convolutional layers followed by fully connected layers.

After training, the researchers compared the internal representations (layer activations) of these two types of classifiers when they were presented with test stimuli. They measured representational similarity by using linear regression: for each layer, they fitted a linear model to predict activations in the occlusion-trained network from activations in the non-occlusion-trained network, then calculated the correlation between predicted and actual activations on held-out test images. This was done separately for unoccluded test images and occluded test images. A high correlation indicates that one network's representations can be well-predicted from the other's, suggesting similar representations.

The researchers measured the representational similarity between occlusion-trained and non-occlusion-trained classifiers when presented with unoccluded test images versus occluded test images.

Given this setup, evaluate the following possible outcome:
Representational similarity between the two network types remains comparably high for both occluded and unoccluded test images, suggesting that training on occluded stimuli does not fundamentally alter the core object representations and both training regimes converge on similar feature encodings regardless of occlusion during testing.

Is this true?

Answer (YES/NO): NO